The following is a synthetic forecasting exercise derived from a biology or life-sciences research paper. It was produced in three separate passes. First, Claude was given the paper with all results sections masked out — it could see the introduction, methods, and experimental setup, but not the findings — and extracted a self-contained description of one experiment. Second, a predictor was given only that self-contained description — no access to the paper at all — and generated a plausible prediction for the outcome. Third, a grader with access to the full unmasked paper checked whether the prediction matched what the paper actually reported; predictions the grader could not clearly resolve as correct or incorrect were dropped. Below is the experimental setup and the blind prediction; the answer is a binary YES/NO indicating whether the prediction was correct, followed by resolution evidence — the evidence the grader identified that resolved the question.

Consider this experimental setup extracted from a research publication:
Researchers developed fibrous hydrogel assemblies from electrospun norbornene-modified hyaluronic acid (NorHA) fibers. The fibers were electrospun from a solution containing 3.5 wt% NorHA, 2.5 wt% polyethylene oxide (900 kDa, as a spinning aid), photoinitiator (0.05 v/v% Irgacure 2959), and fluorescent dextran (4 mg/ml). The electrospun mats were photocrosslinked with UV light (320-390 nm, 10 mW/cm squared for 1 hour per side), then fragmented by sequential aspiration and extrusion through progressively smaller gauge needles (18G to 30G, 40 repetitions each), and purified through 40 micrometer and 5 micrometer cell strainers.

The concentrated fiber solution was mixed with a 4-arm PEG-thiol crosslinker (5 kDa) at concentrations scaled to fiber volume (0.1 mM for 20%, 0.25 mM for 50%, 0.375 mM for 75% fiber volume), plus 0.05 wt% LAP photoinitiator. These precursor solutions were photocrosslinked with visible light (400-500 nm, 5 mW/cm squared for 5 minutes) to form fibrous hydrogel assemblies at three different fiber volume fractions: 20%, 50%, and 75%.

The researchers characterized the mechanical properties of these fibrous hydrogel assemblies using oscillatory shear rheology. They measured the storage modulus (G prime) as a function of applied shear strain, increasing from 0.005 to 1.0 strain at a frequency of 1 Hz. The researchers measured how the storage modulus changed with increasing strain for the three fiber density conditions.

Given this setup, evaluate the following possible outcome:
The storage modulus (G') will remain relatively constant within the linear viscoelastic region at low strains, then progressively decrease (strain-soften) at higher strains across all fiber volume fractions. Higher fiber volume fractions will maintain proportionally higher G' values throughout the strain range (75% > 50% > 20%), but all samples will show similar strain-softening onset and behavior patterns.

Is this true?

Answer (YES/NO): NO